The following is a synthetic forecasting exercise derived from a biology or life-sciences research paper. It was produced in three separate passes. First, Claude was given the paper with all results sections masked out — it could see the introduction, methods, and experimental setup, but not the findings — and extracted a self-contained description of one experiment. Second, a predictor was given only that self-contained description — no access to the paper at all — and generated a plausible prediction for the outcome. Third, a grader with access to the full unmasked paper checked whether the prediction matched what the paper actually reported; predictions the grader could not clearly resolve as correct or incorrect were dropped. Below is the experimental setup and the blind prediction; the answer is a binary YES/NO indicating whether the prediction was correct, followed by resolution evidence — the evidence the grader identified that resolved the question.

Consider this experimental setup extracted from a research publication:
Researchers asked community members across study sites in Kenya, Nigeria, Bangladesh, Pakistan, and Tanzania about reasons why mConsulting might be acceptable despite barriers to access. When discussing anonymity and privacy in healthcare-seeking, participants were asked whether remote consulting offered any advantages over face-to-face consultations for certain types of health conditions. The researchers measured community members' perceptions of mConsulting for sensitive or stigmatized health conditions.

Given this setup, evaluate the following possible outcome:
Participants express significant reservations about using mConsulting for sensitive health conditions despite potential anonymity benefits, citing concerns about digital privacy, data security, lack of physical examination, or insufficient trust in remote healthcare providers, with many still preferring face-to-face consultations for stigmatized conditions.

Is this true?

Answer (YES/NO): NO